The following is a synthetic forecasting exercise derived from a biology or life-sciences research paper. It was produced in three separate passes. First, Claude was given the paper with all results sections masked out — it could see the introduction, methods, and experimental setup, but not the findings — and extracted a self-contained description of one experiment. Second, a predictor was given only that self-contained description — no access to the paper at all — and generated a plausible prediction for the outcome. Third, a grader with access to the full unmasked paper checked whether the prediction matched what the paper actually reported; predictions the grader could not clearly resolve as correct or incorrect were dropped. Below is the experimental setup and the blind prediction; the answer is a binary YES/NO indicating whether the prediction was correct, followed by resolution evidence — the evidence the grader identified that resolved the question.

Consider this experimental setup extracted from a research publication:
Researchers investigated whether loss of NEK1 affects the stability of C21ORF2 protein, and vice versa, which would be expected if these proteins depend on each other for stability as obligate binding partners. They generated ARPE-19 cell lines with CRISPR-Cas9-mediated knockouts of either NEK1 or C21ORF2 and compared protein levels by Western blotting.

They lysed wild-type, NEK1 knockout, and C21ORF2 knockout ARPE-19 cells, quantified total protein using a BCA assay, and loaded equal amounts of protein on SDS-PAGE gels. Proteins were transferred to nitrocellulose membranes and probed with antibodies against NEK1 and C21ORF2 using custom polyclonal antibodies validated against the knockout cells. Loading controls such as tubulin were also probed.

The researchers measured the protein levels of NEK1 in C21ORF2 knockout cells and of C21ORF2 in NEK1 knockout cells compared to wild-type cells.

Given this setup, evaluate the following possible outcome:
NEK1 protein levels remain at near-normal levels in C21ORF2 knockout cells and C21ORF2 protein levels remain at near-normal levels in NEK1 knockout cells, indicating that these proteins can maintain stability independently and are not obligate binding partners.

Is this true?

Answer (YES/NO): NO